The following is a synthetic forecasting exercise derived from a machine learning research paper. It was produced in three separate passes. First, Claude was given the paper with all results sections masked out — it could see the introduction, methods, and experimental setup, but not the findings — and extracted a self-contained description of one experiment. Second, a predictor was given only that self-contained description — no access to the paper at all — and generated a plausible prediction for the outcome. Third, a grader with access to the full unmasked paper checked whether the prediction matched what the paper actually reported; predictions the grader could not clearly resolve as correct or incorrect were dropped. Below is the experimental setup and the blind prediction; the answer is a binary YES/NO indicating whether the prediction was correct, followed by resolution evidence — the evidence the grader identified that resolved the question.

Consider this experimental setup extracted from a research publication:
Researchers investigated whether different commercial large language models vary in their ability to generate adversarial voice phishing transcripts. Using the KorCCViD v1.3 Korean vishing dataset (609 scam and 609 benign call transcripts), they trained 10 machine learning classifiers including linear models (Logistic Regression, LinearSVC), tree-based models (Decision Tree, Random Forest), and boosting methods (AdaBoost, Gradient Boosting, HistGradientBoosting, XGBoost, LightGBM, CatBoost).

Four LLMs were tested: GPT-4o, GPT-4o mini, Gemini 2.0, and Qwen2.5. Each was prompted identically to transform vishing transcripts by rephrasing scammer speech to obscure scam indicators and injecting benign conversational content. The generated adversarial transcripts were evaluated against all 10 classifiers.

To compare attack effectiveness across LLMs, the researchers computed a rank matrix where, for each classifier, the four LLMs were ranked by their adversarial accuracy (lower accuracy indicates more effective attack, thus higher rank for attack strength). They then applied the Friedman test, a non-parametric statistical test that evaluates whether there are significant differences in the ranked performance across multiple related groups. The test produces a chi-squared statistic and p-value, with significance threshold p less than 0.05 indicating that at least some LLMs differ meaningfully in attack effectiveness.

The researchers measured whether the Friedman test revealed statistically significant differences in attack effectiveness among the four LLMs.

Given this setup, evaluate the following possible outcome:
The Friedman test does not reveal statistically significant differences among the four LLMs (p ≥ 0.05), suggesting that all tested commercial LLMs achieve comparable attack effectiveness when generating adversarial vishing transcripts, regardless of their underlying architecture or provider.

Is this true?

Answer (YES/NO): NO